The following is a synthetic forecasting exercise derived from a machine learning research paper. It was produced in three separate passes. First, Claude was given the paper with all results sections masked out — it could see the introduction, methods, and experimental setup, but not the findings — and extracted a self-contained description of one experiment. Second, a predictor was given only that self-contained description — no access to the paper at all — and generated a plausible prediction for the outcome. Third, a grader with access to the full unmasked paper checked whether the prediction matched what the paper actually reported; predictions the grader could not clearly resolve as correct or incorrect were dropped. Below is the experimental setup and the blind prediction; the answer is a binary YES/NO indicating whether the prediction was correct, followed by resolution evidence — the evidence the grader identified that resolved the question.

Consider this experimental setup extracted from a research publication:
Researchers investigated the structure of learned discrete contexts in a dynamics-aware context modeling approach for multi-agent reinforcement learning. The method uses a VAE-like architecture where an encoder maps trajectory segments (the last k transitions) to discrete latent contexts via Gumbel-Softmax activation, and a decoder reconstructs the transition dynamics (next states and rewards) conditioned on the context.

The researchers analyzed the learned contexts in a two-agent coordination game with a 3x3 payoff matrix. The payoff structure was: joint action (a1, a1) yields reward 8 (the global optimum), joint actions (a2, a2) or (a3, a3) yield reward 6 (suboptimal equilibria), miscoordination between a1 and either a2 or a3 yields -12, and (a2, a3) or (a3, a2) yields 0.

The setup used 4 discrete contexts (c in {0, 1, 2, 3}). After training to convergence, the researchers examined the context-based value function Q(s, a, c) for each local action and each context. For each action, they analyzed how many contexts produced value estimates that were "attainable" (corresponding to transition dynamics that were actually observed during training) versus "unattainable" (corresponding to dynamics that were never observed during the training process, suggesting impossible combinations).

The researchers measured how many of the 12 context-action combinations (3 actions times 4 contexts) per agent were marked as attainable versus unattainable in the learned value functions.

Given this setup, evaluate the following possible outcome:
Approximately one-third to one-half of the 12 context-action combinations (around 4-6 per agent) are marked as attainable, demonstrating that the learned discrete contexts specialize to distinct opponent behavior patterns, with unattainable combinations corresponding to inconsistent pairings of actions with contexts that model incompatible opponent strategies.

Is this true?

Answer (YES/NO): NO